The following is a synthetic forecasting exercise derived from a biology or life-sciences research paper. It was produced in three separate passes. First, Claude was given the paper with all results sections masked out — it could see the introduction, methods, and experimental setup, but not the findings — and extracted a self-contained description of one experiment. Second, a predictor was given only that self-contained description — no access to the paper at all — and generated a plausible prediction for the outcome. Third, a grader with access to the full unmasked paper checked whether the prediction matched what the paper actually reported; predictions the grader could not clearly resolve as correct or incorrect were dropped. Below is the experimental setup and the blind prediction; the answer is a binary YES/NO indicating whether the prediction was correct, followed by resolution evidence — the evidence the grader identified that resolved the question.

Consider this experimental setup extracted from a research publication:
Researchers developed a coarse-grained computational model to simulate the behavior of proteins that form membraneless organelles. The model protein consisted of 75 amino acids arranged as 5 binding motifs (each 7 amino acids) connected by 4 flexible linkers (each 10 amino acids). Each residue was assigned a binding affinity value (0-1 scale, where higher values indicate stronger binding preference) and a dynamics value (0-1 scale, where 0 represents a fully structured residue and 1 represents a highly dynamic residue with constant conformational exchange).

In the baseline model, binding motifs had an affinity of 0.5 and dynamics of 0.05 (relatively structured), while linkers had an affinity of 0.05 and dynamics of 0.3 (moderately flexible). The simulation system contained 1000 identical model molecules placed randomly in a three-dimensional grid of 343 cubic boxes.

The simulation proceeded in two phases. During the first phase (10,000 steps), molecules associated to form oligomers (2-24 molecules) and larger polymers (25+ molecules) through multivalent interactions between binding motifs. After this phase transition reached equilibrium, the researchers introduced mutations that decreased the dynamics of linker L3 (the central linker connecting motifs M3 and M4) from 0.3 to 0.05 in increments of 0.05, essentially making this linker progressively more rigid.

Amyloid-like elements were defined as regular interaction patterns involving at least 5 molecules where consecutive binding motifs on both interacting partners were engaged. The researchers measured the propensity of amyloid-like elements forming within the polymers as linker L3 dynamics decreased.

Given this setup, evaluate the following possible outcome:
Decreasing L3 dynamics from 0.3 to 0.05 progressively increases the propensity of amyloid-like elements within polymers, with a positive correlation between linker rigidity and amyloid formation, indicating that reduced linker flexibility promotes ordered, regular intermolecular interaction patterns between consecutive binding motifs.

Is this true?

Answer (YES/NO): YES